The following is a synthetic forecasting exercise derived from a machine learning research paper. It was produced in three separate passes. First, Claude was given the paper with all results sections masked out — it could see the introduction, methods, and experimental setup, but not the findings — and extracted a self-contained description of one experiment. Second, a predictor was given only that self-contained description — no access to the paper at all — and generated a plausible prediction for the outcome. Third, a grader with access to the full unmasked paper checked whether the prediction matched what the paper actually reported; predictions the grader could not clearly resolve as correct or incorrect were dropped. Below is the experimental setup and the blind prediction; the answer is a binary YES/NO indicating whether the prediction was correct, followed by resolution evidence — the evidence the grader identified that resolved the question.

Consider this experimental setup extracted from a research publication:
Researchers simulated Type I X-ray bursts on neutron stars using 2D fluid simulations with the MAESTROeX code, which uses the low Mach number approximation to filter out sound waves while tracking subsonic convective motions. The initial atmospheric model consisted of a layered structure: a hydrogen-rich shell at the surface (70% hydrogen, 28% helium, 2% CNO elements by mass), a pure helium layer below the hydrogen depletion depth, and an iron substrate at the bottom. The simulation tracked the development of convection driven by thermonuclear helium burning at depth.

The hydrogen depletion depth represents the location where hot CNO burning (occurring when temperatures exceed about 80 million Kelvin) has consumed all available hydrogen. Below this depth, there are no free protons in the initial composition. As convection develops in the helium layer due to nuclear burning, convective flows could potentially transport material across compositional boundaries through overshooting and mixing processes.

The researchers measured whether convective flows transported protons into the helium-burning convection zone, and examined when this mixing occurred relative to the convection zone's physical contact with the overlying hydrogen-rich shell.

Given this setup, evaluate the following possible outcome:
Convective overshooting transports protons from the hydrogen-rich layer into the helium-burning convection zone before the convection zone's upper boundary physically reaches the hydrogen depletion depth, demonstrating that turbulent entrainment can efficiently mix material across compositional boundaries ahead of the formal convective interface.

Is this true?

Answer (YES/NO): YES